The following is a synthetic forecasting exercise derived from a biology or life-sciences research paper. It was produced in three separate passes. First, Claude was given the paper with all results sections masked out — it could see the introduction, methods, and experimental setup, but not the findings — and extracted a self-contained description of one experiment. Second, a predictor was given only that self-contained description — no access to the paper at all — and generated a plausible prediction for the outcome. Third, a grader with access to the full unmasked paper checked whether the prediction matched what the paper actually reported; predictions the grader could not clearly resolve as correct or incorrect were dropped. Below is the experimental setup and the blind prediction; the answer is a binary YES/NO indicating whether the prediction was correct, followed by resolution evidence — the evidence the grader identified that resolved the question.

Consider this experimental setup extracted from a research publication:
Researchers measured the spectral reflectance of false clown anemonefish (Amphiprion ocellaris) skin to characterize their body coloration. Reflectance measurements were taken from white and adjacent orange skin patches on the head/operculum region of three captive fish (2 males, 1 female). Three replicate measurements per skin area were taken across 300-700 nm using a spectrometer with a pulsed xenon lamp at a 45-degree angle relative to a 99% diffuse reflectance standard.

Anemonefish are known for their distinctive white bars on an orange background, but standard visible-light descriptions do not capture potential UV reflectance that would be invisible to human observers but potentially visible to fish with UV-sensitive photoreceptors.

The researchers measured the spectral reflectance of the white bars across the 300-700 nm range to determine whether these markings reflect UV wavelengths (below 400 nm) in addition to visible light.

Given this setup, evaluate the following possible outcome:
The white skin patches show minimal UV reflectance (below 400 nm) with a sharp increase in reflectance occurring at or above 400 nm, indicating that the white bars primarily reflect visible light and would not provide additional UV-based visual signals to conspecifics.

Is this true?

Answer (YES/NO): NO